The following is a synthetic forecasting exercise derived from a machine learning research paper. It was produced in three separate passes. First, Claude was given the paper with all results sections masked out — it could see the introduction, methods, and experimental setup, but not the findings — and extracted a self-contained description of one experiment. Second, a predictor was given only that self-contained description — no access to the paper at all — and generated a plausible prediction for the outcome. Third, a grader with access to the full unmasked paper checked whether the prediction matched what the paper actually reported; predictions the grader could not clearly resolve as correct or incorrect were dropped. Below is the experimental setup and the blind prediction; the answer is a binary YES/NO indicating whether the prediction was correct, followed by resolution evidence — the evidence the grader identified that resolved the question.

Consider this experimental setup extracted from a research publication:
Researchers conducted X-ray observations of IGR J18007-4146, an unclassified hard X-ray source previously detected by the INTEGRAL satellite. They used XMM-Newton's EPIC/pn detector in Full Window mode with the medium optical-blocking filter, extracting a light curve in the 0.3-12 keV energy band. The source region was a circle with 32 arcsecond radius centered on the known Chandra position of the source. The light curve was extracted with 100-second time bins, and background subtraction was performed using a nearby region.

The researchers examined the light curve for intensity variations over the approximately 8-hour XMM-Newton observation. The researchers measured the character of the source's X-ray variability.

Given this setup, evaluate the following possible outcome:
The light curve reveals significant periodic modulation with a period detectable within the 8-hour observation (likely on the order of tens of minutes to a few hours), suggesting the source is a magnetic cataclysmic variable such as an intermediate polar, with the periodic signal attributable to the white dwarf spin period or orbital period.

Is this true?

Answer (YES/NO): YES